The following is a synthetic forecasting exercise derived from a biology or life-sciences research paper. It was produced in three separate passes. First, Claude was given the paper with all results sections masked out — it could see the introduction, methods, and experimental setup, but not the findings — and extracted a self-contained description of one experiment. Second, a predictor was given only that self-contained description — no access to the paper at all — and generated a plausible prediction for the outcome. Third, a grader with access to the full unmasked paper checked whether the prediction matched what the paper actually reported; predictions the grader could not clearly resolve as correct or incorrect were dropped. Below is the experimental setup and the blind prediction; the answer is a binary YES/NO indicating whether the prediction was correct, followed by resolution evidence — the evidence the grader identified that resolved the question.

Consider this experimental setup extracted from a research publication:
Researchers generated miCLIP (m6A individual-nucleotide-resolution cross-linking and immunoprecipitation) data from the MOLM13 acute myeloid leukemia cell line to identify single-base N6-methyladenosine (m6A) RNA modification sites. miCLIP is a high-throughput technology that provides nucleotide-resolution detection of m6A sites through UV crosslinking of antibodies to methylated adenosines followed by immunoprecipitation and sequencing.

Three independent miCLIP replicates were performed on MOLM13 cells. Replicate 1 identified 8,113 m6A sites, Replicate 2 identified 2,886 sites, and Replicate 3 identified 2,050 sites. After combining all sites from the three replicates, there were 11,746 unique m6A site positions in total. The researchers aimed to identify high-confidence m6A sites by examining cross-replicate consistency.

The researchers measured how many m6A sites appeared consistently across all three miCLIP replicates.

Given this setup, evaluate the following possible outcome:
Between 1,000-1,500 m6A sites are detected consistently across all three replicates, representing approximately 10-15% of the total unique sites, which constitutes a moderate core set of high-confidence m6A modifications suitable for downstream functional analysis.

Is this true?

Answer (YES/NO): NO